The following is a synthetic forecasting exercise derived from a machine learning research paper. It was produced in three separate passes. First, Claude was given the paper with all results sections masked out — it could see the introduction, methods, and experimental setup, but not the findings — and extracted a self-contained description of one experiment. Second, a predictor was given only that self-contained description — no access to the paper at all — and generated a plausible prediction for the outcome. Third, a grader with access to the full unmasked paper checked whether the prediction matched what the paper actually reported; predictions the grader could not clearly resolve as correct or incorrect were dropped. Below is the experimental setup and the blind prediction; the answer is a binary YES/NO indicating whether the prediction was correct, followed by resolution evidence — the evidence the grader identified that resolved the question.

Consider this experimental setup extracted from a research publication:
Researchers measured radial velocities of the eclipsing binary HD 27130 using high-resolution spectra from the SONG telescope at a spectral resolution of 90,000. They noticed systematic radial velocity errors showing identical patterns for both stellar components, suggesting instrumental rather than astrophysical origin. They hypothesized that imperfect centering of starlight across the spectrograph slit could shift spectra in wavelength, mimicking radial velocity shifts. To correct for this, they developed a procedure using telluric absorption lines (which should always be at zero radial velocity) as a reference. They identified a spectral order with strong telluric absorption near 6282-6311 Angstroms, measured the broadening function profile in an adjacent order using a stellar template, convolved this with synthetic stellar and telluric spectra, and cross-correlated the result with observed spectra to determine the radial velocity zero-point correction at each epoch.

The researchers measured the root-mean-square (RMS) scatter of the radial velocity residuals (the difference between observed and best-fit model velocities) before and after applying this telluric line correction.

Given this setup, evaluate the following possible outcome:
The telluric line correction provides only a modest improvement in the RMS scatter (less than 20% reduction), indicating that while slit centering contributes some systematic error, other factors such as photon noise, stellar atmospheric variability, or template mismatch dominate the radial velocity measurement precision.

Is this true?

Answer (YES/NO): NO